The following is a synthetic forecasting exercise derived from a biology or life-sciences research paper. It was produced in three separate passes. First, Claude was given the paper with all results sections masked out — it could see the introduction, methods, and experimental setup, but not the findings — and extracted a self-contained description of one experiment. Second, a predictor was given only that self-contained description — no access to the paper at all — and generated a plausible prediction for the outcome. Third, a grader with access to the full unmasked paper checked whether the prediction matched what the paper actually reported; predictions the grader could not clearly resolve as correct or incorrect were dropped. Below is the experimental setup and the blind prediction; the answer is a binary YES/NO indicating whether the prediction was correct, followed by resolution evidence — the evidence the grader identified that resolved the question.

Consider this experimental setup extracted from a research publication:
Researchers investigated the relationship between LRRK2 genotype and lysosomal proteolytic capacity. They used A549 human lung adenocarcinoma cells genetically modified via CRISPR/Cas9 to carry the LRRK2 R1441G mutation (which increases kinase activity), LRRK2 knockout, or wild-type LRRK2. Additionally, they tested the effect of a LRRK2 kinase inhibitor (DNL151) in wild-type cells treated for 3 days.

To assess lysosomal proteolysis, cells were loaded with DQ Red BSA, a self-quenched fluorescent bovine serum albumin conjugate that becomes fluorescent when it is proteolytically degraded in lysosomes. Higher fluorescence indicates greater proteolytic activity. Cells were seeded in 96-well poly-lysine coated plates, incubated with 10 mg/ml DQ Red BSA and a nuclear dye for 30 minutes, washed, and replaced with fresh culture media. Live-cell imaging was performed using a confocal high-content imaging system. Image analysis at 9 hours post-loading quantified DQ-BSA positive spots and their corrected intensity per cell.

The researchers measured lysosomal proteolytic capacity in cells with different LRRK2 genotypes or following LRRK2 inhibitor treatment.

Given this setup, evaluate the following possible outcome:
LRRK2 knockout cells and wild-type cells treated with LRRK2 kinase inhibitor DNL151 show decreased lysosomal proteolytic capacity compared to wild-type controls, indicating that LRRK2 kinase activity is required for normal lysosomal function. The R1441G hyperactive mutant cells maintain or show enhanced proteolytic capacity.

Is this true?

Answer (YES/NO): NO